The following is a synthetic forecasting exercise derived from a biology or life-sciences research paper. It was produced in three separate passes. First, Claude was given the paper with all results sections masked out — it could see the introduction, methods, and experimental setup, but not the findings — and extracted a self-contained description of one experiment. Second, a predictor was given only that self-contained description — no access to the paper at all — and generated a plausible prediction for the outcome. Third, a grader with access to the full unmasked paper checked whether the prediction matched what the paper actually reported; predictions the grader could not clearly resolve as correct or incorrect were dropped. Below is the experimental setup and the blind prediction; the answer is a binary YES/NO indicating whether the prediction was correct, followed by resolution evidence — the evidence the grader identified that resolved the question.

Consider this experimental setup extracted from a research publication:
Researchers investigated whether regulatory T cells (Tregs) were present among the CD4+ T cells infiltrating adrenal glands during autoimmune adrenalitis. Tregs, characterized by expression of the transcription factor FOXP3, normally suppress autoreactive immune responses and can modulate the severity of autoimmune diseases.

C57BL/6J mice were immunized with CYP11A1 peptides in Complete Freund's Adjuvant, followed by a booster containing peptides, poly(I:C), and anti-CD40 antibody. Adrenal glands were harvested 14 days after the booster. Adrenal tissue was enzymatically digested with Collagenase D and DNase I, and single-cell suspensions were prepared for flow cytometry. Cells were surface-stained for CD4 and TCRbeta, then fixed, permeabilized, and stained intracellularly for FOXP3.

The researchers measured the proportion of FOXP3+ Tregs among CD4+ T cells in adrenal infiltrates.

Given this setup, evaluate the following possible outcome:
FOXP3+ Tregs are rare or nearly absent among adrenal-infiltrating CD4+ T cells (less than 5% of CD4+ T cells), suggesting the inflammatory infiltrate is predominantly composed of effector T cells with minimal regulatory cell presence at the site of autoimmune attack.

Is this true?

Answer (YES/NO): NO